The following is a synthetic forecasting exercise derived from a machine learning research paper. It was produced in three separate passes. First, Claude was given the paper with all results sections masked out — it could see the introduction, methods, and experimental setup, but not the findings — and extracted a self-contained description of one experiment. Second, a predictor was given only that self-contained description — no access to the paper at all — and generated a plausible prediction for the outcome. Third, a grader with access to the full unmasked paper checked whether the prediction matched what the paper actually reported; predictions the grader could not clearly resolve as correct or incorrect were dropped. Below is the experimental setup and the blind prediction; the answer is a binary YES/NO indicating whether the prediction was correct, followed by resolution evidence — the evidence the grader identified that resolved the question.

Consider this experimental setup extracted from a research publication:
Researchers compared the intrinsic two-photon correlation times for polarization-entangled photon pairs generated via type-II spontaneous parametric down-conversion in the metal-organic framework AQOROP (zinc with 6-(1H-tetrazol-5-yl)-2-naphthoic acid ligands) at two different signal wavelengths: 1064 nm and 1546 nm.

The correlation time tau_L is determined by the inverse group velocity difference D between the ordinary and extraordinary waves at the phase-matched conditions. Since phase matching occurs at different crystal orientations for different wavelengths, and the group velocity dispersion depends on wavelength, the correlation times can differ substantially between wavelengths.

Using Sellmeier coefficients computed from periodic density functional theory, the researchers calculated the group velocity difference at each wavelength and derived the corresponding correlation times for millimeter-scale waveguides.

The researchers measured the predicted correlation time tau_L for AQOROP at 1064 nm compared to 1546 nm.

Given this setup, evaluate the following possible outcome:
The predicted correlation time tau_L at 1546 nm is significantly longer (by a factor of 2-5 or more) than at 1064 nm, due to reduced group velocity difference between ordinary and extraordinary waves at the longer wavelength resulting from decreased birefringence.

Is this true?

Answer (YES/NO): NO